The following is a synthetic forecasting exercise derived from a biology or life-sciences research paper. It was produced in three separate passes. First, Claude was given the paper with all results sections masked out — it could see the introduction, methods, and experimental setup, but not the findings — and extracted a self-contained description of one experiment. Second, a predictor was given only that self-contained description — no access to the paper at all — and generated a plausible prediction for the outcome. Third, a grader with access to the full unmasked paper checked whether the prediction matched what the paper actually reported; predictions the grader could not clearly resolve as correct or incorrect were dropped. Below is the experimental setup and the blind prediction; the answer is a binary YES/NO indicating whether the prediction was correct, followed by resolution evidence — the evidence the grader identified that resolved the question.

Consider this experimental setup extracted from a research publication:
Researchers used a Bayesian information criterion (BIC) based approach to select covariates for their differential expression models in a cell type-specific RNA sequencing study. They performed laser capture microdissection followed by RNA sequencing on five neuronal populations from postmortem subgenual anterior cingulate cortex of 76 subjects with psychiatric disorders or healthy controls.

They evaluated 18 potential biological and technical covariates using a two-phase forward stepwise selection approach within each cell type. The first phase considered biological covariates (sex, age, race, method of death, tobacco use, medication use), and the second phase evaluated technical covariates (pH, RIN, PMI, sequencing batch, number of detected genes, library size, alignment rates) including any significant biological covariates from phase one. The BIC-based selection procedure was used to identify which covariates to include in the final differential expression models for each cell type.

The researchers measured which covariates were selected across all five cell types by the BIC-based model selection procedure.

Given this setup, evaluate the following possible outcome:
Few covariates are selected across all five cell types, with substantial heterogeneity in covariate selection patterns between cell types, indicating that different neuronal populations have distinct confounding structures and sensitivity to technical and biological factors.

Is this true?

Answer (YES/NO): NO